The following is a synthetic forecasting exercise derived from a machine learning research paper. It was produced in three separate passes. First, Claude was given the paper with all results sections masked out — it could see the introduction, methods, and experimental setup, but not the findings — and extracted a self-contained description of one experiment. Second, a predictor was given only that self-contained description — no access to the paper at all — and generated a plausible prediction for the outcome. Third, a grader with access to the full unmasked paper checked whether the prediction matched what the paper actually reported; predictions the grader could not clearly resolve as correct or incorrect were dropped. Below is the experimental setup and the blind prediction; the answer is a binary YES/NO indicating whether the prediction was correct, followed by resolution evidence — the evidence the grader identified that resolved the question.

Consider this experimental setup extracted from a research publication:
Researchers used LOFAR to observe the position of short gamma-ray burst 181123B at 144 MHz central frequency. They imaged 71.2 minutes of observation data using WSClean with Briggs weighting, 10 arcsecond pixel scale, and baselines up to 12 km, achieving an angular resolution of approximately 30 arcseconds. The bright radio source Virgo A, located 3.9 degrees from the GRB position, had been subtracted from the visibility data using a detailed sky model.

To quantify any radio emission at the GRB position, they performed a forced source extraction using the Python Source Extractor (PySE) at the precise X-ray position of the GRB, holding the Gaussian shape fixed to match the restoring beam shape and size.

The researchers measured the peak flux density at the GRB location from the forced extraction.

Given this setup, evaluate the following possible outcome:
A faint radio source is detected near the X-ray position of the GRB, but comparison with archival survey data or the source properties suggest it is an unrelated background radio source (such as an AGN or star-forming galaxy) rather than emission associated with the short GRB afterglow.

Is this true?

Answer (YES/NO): NO